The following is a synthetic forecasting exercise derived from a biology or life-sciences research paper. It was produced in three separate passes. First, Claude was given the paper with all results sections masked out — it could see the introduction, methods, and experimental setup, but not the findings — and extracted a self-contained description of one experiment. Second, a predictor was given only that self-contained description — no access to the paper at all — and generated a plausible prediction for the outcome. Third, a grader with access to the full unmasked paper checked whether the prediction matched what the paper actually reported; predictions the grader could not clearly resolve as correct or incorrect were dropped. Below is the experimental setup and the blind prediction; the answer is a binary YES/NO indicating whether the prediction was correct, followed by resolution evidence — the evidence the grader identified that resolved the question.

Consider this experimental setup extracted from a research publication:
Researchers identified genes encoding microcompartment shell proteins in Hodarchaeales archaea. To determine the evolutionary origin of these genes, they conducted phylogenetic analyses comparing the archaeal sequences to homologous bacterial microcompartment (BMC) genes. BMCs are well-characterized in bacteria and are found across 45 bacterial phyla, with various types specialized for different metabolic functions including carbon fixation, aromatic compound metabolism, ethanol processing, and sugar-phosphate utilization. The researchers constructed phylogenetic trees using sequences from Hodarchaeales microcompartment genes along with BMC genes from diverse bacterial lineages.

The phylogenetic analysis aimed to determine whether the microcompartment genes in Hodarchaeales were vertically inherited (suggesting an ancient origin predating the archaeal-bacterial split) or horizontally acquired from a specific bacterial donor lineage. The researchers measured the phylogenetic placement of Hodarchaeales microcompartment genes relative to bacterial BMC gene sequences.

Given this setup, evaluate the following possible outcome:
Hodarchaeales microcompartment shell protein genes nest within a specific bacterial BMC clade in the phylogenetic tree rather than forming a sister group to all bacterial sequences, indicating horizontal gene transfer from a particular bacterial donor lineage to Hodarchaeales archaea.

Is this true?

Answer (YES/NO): YES